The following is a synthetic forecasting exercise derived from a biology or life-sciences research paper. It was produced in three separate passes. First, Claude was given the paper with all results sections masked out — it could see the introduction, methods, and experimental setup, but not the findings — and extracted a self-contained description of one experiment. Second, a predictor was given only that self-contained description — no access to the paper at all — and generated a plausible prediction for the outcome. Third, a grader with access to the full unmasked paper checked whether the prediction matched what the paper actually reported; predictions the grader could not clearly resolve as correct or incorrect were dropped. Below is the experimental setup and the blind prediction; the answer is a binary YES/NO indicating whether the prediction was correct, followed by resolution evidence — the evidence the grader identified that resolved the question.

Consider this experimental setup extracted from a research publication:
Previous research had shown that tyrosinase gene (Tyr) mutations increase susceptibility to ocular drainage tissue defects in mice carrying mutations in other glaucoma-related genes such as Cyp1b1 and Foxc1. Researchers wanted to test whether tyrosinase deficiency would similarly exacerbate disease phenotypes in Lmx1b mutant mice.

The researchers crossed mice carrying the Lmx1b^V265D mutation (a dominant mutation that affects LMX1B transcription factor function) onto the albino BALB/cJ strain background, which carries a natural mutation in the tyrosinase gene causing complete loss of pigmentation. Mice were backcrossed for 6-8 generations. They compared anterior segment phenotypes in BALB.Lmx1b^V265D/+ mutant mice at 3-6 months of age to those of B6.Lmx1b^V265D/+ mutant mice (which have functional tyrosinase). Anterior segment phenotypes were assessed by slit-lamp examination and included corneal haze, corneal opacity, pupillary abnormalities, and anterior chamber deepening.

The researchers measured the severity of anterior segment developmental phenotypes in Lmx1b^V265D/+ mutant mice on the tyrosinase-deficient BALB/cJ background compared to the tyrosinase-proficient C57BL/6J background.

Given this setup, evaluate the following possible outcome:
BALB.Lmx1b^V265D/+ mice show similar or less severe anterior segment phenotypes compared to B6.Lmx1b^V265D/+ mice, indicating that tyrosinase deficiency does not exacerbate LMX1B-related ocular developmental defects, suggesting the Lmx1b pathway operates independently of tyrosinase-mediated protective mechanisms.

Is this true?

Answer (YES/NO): YES